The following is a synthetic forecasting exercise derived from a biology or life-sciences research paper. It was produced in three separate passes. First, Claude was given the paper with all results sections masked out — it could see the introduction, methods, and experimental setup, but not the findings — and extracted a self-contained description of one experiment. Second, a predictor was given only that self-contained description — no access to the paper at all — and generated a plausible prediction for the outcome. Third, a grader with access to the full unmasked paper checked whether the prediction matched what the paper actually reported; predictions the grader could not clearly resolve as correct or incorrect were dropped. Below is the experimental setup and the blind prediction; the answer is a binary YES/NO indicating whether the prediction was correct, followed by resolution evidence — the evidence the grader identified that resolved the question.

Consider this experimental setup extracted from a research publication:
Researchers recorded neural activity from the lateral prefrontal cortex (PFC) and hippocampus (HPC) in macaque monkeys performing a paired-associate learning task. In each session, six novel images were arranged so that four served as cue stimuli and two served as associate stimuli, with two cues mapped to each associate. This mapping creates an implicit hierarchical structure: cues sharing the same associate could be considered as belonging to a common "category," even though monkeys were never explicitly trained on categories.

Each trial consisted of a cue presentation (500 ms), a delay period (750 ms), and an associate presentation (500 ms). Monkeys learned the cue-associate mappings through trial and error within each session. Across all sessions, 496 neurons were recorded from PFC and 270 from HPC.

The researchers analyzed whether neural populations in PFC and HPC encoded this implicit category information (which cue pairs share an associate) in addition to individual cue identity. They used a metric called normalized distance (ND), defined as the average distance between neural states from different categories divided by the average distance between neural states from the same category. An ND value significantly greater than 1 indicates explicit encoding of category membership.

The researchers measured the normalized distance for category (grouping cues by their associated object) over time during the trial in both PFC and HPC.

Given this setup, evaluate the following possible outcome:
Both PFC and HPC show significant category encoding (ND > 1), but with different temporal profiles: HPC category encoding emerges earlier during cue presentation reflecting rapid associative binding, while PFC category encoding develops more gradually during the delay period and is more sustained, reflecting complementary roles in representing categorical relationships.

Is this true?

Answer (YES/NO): NO